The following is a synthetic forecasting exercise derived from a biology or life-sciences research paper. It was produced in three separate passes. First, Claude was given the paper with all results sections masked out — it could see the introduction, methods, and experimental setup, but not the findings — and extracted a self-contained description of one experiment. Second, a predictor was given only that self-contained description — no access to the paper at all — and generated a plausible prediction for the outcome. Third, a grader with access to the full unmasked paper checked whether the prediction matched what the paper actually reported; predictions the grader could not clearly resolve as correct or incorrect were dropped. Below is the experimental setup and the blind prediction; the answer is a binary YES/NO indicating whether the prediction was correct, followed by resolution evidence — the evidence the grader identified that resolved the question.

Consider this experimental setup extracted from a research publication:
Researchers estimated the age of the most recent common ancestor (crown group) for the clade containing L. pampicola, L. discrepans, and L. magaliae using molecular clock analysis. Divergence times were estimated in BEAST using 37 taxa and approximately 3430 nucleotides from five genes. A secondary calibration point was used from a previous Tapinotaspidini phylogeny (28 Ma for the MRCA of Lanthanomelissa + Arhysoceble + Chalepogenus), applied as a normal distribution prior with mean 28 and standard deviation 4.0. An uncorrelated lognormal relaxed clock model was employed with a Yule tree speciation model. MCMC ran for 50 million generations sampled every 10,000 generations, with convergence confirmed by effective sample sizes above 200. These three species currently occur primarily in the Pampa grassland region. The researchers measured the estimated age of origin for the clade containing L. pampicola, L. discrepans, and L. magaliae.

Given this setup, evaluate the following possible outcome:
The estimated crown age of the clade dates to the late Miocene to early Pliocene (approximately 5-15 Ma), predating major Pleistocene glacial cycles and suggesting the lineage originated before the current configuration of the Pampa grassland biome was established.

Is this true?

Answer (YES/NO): NO